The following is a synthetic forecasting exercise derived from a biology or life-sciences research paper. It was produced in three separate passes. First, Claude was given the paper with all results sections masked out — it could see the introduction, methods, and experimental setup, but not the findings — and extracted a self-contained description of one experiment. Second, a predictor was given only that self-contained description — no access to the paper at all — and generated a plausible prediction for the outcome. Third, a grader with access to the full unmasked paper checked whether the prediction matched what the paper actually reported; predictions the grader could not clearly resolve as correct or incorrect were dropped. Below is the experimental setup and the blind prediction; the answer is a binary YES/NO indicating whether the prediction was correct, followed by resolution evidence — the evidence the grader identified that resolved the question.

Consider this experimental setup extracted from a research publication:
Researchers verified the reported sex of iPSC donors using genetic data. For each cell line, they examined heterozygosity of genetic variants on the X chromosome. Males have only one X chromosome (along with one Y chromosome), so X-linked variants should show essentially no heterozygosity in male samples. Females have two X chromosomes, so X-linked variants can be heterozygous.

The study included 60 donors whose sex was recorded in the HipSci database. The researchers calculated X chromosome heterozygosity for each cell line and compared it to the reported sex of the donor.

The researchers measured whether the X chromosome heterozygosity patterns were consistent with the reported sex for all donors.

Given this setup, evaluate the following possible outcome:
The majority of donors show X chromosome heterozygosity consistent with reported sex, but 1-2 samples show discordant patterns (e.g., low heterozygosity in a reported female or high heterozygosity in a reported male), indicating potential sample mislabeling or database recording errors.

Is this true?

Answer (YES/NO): NO